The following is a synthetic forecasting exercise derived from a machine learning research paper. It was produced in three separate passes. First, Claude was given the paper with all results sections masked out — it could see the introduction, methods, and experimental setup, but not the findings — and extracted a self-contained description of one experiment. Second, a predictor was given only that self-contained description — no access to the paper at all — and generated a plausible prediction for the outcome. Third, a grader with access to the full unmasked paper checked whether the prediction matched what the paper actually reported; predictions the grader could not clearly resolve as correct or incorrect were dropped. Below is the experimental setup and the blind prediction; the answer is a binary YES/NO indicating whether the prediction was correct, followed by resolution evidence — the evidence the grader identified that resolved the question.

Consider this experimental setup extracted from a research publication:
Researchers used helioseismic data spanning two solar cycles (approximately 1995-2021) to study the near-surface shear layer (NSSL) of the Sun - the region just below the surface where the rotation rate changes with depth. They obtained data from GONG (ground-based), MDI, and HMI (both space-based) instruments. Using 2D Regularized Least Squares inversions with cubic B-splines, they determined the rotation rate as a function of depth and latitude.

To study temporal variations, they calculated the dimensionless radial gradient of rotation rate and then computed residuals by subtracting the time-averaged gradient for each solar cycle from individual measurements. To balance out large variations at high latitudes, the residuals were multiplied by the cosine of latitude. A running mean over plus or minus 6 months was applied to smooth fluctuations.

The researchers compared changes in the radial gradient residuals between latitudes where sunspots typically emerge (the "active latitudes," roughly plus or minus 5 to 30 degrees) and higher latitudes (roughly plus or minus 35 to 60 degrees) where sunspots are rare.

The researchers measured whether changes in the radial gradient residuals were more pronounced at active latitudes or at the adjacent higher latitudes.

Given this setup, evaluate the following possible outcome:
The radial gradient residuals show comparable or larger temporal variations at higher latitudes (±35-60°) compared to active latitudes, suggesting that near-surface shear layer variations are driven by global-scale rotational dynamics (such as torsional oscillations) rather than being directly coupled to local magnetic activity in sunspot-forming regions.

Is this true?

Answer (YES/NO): NO